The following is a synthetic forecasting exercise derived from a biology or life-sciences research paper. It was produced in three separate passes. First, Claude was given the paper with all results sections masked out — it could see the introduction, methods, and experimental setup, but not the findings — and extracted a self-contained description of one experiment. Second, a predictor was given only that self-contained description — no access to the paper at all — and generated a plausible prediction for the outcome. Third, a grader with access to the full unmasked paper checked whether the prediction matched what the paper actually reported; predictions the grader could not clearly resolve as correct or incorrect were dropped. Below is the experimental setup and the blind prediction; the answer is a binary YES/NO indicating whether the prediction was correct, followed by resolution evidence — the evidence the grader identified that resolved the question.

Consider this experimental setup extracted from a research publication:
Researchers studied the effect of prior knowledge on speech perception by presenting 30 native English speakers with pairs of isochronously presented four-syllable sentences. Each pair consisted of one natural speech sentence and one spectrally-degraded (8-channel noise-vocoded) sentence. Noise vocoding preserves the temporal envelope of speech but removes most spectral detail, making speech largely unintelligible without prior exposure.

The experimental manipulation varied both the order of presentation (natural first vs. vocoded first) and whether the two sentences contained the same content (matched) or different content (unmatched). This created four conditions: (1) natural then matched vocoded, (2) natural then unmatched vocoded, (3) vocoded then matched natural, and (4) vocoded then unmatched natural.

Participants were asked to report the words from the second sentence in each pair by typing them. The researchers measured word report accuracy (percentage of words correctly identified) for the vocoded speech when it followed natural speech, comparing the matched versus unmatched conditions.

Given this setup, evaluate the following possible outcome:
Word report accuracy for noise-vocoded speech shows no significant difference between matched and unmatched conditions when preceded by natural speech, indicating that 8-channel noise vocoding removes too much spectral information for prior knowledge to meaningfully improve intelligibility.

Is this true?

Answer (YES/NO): NO